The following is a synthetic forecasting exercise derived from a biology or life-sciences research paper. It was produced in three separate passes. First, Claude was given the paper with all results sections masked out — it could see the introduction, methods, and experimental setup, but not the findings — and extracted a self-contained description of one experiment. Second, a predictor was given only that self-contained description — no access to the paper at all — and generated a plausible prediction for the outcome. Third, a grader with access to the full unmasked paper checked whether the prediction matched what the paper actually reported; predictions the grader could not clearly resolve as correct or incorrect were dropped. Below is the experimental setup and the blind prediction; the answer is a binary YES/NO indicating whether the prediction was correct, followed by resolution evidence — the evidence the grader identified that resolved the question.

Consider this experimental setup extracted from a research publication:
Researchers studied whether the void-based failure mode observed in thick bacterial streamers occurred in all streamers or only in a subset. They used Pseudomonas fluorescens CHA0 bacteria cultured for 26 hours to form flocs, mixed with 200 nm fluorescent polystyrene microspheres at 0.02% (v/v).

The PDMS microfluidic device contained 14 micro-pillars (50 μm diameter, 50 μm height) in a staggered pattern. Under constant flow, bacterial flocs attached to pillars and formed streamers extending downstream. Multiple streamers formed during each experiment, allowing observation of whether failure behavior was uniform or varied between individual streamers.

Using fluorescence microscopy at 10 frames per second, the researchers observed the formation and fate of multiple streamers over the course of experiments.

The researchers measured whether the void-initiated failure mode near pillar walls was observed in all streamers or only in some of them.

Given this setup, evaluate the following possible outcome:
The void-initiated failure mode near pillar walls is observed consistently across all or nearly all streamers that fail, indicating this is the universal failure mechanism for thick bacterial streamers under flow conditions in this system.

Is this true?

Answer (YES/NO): NO